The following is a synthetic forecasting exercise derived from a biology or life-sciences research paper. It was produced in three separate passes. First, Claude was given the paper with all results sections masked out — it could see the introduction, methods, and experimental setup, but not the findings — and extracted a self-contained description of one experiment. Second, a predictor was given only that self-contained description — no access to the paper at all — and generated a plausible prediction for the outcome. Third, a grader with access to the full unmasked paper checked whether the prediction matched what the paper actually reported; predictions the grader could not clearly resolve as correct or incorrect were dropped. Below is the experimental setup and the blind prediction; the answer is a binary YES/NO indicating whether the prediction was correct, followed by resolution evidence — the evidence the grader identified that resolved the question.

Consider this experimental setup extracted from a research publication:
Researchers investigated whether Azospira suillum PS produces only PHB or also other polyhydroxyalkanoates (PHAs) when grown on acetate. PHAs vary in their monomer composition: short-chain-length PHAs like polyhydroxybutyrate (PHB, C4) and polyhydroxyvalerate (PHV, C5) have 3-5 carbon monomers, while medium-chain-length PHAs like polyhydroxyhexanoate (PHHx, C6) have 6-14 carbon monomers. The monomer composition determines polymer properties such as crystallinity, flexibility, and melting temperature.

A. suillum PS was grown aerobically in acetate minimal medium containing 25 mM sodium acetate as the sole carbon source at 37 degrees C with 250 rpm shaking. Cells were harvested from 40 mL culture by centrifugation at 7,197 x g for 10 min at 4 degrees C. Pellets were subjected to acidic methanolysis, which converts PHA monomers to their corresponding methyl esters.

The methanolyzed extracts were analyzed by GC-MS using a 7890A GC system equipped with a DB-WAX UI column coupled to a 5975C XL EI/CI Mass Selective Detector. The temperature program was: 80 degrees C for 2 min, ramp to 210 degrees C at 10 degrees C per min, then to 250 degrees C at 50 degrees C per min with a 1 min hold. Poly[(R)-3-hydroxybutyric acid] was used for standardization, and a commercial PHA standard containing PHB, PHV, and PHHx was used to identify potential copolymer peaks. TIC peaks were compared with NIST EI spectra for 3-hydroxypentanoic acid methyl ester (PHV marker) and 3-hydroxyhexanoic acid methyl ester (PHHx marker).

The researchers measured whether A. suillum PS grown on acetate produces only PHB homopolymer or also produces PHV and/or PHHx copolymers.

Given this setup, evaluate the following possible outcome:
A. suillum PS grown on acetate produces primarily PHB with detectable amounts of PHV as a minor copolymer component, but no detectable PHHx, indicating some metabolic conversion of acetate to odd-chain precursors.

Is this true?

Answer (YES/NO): NO